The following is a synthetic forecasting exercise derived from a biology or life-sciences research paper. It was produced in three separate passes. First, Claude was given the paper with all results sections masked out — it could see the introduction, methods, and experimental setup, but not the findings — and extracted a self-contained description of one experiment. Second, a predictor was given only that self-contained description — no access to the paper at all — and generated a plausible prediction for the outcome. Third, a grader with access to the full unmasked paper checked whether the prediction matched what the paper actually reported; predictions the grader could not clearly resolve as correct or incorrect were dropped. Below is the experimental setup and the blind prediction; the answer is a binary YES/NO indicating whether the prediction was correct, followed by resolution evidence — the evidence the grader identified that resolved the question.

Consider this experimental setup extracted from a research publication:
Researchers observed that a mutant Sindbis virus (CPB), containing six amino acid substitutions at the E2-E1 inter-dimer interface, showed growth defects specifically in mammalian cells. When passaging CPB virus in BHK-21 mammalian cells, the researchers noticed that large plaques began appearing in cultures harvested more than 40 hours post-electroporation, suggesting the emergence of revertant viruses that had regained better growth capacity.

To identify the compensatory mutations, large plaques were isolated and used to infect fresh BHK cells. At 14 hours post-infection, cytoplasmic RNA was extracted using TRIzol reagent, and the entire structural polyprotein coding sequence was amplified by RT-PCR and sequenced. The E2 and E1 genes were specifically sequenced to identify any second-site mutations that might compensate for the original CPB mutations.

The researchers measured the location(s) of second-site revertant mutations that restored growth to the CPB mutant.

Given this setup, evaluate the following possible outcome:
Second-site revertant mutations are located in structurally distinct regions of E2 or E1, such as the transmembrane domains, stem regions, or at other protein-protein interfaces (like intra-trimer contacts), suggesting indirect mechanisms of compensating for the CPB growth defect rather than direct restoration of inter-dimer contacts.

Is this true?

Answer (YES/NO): NO